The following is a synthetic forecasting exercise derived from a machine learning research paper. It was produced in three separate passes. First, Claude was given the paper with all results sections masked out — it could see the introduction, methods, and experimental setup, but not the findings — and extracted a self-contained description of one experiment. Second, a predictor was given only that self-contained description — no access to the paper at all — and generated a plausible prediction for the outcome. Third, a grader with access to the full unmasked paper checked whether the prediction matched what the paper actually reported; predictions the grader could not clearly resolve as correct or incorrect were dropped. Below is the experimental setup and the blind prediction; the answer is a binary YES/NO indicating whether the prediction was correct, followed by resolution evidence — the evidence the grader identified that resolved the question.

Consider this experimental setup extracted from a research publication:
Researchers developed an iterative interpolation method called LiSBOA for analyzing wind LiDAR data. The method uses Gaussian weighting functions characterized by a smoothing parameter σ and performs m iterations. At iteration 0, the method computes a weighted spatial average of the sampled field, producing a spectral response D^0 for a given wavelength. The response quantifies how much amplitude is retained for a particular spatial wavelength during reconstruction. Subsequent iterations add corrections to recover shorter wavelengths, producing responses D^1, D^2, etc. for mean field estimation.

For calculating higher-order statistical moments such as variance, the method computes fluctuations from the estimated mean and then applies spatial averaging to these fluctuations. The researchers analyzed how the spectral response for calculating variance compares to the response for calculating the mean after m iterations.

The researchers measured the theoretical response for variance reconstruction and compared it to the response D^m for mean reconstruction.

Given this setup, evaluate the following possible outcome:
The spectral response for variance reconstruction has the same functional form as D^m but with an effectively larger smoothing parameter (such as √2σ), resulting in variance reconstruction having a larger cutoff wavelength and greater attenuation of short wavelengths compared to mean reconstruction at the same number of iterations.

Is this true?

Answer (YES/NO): NO